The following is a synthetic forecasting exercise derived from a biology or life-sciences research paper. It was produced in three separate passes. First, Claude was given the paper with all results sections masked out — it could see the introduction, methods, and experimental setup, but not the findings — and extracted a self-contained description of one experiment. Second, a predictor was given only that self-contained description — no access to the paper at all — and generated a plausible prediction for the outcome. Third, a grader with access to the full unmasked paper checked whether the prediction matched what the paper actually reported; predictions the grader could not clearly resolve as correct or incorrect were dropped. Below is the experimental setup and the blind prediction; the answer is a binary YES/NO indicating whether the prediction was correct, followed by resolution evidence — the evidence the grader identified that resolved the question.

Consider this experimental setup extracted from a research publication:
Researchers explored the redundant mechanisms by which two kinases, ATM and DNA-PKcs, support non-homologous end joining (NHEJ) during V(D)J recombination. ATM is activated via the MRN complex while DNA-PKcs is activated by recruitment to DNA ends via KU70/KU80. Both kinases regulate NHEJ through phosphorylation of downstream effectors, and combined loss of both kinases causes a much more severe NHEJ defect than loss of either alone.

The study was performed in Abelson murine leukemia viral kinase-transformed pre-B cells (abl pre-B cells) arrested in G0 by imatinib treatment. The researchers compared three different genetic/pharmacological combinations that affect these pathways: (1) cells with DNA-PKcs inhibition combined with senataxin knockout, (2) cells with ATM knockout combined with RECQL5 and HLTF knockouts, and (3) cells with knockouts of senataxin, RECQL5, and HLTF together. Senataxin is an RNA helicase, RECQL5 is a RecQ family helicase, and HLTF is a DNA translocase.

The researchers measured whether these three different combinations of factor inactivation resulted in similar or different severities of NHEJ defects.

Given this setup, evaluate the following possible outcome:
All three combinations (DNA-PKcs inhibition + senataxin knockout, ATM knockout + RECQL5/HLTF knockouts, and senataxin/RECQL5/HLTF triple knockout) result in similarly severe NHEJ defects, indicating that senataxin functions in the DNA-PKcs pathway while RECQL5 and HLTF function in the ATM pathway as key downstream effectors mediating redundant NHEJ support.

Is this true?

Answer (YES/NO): NO